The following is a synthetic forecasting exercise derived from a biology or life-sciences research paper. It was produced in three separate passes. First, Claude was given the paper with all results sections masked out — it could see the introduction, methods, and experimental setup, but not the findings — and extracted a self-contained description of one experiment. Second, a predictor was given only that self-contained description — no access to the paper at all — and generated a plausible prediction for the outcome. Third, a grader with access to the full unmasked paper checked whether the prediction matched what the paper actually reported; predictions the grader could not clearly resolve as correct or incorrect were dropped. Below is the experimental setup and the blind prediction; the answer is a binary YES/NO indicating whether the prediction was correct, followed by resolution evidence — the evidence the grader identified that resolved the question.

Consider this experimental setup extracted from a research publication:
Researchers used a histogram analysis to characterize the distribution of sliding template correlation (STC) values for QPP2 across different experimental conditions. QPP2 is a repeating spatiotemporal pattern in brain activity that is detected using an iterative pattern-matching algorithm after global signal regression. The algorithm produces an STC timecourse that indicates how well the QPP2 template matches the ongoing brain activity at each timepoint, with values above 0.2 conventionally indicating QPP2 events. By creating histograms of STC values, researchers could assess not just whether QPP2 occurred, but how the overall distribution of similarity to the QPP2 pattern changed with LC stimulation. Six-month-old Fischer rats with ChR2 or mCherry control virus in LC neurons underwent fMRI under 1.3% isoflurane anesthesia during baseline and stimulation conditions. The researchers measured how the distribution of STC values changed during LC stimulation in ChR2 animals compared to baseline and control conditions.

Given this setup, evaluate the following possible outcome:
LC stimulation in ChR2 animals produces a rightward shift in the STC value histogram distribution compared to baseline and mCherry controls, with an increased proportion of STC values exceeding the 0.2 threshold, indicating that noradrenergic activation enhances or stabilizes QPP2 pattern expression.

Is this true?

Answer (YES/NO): NO